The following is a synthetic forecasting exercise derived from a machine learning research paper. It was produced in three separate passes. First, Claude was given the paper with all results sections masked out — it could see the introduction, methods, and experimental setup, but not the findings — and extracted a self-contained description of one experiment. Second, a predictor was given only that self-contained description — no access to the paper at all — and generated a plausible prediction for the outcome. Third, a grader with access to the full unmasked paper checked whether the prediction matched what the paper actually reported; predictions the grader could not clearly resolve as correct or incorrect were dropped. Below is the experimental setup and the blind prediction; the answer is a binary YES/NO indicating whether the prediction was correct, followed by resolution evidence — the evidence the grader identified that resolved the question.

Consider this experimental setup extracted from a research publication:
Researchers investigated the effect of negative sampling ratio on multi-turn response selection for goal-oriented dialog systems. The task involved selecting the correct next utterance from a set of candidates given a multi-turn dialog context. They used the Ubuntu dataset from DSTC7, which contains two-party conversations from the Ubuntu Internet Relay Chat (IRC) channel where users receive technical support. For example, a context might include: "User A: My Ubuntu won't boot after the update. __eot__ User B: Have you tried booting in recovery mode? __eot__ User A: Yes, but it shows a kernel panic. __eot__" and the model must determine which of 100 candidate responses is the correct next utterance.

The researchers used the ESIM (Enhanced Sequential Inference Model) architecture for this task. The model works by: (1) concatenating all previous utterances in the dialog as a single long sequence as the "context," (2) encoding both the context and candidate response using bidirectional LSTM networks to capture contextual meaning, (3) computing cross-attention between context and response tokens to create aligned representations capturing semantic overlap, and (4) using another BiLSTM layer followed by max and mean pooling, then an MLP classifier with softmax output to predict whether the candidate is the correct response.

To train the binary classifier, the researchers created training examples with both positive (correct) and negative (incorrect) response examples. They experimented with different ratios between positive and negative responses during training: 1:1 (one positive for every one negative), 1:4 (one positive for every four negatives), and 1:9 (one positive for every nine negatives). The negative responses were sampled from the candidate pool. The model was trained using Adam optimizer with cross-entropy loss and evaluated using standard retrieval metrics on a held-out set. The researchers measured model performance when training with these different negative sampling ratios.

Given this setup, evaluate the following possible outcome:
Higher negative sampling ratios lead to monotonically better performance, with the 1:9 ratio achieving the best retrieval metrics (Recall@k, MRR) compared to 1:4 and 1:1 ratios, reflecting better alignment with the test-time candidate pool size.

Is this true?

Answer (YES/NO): NO